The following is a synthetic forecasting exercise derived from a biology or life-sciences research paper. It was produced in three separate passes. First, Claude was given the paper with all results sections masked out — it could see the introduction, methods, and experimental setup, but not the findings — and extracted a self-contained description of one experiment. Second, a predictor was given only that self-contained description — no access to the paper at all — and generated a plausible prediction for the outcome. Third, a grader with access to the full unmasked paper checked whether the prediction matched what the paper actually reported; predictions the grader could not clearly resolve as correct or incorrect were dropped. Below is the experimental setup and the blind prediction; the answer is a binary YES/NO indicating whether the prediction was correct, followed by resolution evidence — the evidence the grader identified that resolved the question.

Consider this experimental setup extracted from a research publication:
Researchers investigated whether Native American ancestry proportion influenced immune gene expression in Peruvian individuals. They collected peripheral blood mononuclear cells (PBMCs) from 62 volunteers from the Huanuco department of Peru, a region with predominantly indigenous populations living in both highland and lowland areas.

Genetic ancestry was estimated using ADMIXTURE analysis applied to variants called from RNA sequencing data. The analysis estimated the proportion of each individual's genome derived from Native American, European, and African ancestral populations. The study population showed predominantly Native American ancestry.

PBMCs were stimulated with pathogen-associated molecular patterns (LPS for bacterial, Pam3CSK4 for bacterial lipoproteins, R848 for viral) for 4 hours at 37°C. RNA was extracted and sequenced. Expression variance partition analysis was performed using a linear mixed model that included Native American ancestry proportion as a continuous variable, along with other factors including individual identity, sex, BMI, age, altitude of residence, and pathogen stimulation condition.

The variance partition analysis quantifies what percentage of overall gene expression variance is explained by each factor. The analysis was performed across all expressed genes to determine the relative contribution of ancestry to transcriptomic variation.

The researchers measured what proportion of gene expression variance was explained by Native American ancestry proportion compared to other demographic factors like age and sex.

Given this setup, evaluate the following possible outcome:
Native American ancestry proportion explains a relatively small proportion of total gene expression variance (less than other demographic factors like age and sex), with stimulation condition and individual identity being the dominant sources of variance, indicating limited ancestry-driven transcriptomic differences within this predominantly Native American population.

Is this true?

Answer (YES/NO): NO